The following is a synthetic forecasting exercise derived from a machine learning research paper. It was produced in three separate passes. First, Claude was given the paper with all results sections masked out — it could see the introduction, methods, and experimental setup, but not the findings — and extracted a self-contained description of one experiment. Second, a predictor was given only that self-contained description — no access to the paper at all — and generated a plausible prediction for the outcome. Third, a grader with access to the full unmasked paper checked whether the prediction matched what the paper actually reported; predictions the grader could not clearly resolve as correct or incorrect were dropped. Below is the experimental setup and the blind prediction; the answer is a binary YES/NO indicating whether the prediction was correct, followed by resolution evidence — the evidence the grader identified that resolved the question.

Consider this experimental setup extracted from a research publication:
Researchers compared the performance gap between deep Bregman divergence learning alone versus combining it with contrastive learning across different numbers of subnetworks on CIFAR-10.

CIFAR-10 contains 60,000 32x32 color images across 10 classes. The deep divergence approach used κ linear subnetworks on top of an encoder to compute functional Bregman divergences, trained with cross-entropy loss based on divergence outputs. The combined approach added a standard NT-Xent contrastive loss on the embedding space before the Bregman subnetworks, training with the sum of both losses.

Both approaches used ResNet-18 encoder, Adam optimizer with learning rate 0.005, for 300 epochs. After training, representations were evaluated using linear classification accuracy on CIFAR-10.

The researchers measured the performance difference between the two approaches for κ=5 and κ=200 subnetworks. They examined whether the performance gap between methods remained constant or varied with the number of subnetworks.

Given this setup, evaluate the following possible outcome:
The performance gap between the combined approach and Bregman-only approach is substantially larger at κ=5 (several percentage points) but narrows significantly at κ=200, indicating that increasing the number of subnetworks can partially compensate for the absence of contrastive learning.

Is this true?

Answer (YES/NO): NO